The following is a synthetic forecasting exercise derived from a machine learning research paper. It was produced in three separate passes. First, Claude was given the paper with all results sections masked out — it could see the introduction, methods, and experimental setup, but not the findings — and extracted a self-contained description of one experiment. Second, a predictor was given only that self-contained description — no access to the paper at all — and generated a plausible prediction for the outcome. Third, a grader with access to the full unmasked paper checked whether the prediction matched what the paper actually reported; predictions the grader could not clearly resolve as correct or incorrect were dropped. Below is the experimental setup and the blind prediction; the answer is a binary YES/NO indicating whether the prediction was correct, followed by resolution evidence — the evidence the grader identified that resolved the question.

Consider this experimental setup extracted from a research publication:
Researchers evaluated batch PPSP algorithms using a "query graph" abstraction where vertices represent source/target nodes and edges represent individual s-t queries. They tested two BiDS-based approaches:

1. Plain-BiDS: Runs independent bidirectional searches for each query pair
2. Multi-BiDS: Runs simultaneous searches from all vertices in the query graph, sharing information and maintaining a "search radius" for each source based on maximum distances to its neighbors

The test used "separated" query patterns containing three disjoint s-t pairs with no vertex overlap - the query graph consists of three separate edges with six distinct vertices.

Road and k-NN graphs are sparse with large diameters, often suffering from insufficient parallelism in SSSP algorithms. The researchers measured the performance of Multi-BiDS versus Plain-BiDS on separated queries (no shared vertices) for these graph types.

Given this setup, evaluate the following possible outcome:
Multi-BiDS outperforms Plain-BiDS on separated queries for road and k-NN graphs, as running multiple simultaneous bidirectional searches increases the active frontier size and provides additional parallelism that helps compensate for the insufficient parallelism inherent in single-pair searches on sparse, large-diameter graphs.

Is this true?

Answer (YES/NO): YES